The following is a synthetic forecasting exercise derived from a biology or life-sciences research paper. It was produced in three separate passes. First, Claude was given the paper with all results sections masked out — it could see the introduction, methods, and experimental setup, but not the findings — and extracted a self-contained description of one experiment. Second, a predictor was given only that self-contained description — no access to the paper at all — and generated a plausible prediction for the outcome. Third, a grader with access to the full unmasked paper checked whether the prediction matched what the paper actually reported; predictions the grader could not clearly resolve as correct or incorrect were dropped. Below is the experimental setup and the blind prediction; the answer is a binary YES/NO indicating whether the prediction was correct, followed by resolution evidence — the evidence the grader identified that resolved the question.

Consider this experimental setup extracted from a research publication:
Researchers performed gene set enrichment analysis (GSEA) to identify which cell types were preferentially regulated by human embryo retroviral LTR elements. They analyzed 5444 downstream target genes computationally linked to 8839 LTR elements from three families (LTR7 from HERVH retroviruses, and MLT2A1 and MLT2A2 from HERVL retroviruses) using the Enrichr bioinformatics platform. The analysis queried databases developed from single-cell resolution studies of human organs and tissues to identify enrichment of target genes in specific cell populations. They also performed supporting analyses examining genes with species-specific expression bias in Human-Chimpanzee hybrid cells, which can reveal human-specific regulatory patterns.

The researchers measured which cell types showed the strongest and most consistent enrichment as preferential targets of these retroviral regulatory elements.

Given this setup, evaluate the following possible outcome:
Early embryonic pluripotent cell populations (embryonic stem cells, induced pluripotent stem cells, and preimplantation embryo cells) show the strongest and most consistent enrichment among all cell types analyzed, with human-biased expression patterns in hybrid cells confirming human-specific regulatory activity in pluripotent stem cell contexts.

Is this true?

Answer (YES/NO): NO